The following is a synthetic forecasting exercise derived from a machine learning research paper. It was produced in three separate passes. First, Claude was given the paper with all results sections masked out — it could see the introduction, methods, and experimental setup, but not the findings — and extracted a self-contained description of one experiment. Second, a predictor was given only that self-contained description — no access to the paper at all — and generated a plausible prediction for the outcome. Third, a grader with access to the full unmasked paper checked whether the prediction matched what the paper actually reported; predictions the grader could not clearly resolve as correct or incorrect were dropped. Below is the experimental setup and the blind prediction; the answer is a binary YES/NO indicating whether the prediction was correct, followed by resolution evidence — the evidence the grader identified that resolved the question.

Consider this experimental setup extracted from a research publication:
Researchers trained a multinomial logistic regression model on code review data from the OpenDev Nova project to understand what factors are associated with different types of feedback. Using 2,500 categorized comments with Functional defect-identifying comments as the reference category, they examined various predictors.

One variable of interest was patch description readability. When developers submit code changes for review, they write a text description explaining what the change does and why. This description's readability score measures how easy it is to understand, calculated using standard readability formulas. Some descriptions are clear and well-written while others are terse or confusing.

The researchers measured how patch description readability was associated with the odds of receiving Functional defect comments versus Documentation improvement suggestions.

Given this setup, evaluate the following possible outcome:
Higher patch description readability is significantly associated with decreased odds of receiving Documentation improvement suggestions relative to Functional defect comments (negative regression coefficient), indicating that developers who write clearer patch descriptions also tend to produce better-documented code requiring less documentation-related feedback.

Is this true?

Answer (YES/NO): YES